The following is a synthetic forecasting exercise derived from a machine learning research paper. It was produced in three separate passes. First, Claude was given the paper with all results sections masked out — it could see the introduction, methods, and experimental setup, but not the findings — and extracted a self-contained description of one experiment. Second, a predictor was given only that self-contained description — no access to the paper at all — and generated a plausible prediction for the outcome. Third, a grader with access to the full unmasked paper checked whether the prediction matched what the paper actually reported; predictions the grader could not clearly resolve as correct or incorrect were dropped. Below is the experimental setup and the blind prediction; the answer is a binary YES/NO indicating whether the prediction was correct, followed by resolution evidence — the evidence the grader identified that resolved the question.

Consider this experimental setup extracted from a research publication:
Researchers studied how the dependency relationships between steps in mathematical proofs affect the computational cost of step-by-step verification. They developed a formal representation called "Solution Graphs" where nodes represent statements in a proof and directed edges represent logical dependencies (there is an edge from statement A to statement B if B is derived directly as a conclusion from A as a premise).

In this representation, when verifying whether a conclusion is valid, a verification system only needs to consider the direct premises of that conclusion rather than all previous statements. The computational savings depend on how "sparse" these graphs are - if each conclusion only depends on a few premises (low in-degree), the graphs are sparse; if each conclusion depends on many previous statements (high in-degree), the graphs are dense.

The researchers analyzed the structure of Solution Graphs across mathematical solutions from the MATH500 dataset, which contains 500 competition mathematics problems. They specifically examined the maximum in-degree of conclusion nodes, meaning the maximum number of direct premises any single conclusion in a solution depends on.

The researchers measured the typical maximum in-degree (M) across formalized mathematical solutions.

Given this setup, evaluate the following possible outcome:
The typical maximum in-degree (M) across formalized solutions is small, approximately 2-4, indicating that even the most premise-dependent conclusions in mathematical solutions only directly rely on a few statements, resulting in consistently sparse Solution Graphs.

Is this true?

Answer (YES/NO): YES